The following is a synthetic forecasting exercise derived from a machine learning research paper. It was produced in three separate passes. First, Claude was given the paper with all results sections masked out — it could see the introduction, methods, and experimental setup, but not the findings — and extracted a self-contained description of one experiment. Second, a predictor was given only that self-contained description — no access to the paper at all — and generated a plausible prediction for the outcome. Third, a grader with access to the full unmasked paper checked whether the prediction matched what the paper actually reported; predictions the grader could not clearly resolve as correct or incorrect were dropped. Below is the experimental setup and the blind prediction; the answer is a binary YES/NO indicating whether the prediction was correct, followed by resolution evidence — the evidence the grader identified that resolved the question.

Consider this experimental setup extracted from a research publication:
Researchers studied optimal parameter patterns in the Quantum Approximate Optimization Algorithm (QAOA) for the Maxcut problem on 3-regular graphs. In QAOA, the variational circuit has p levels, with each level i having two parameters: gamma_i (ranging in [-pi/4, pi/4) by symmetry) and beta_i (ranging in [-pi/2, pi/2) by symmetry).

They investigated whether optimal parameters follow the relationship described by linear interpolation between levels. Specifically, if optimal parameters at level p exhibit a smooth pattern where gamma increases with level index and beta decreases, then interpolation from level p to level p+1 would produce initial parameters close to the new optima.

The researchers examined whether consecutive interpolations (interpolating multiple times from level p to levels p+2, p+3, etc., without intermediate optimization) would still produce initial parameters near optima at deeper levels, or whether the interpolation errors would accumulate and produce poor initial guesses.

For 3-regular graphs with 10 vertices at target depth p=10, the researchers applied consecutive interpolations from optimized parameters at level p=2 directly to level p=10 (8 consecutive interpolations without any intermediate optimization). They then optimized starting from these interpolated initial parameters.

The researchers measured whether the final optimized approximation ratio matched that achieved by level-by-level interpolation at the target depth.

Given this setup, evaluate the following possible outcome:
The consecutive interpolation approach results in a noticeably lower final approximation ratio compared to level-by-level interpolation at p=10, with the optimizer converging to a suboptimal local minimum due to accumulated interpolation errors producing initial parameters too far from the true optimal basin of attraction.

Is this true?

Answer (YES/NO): YES